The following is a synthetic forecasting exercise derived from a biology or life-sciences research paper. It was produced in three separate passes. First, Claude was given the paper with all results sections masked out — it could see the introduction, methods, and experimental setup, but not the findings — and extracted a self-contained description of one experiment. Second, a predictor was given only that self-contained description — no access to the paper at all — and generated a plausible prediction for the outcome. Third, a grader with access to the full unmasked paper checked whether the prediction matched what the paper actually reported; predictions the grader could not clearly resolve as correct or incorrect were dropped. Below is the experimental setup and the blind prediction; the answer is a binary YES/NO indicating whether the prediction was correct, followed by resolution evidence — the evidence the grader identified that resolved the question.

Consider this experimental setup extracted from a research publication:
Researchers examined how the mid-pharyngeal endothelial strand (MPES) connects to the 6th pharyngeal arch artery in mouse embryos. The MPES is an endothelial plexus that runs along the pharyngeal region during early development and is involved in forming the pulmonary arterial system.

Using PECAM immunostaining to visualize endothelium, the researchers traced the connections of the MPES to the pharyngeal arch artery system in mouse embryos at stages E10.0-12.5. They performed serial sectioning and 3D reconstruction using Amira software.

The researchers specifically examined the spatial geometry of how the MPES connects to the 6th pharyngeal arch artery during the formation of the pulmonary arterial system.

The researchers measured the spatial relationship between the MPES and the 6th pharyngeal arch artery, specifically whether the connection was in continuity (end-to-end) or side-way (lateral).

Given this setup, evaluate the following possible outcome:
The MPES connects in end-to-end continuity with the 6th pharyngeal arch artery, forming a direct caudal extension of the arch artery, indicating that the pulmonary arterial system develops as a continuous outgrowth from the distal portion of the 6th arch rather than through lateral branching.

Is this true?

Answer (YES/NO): NO